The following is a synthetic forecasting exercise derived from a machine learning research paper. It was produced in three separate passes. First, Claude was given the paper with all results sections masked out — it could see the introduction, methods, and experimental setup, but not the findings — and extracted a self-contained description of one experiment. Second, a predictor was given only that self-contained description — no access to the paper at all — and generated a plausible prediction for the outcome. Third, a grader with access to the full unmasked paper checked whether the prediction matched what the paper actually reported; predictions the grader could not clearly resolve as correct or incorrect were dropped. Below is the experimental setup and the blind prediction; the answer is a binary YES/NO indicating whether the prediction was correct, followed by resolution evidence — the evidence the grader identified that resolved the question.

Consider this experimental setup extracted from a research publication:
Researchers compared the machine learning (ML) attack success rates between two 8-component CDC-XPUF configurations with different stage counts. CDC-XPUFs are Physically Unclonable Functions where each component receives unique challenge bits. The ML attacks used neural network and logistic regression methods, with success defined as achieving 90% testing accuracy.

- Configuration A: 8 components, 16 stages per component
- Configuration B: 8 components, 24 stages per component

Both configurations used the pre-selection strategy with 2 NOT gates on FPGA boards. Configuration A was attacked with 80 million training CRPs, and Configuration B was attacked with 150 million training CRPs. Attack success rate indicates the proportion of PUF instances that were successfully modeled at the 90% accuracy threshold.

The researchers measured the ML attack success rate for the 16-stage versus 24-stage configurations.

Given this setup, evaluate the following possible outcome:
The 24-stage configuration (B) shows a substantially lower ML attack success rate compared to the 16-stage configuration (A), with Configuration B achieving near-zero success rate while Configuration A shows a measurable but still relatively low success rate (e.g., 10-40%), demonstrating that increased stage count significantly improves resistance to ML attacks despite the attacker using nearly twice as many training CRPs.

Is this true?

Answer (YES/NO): NO